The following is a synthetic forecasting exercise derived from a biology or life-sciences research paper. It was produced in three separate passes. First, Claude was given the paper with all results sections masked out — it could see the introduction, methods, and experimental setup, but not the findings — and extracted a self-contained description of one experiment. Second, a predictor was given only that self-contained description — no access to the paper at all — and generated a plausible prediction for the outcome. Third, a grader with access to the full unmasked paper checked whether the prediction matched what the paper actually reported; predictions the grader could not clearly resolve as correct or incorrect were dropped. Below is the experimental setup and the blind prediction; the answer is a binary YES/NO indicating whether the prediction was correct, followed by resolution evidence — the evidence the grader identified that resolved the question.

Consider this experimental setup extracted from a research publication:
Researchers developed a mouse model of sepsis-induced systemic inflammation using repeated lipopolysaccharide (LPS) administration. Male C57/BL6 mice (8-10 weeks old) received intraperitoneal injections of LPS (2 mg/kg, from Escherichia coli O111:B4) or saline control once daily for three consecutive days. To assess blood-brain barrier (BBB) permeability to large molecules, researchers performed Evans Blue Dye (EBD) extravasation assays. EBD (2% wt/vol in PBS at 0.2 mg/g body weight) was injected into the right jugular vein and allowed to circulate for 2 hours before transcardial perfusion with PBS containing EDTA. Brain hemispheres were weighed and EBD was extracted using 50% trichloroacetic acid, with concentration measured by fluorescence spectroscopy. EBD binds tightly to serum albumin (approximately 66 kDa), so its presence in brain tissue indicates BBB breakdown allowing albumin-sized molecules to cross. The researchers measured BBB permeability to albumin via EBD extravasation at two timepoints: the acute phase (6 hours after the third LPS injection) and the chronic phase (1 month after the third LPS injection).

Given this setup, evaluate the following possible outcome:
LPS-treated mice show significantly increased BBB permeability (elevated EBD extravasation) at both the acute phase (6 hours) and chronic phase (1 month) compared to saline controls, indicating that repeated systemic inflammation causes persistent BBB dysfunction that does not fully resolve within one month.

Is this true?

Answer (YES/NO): NO